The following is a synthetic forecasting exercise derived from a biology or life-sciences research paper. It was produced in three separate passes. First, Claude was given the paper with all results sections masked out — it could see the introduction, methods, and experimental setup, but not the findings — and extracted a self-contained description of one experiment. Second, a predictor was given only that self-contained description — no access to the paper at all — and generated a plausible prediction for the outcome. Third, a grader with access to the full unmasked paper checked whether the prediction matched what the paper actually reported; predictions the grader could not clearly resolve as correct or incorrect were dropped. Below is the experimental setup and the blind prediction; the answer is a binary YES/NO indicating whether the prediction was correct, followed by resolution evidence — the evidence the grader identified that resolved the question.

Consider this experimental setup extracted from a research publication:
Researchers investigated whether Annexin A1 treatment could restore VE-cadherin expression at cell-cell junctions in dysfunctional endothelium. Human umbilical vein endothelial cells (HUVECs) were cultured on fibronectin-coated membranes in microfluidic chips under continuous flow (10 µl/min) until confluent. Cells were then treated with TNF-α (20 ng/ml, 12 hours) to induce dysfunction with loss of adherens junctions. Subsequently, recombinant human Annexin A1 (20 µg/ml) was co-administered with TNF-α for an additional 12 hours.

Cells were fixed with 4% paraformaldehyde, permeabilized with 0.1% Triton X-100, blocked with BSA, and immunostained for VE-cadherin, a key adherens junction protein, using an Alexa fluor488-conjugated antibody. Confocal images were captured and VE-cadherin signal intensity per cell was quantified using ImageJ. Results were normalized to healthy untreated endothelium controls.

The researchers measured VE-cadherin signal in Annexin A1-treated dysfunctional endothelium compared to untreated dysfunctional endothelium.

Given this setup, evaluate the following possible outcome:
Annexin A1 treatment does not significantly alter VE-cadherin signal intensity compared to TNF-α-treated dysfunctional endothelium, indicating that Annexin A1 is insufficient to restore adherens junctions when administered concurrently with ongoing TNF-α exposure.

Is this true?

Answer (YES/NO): NO